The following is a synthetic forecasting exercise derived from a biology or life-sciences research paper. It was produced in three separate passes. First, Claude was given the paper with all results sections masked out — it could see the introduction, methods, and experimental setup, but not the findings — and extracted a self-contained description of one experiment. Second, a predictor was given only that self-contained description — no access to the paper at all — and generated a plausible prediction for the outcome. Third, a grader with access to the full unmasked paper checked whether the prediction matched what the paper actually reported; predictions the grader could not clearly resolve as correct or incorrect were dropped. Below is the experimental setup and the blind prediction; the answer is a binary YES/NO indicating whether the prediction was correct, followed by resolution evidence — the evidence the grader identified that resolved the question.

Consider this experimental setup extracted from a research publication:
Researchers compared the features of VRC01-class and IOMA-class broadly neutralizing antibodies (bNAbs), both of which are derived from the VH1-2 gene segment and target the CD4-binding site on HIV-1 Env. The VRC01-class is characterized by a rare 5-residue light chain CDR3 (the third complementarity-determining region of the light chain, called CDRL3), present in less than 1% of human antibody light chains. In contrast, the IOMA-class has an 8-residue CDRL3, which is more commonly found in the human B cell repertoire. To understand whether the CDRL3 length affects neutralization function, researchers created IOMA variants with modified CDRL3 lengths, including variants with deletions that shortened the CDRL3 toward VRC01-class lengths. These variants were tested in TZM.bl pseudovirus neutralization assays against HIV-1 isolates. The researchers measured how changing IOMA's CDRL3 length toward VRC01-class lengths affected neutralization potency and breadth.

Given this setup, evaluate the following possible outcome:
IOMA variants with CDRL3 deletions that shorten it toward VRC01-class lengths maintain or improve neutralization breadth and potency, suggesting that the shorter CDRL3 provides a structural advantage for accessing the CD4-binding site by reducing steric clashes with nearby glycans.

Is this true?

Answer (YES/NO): NO